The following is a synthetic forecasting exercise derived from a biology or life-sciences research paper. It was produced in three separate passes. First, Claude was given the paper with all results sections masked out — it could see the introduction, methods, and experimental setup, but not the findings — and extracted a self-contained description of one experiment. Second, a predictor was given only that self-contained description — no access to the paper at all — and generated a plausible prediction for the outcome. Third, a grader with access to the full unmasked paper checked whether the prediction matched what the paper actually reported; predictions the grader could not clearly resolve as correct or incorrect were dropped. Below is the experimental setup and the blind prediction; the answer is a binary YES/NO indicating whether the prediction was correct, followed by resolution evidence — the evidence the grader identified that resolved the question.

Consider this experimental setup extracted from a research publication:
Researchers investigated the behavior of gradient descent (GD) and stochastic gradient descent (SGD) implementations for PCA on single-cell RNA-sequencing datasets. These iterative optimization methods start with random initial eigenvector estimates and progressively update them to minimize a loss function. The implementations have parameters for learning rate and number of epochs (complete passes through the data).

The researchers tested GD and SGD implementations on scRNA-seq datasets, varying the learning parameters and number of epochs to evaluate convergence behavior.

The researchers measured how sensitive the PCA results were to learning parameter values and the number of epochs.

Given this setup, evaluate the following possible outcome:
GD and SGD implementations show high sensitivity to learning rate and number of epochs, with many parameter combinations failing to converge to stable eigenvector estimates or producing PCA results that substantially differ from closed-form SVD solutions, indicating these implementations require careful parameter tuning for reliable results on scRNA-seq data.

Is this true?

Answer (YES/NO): YES